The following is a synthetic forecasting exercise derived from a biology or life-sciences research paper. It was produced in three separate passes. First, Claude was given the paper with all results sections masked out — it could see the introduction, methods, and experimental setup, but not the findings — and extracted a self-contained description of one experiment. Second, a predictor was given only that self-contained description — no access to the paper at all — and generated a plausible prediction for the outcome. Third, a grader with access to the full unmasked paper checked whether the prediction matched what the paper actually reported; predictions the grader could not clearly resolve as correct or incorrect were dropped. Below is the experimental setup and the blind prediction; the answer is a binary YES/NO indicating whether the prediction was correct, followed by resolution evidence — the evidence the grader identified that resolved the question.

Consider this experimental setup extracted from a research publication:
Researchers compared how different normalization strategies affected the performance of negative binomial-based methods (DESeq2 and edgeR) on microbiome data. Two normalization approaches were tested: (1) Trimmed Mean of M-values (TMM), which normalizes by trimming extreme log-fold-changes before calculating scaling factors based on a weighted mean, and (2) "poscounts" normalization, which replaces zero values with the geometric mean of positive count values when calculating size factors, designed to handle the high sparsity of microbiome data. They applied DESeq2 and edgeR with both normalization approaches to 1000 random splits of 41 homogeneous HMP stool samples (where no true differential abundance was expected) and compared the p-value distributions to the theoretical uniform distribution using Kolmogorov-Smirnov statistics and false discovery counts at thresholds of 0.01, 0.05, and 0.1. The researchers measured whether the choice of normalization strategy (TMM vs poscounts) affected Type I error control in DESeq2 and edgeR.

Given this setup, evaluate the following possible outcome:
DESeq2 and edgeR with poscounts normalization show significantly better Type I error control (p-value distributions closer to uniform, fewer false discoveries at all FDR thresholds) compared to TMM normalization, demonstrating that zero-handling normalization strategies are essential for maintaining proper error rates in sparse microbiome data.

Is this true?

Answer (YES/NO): NO